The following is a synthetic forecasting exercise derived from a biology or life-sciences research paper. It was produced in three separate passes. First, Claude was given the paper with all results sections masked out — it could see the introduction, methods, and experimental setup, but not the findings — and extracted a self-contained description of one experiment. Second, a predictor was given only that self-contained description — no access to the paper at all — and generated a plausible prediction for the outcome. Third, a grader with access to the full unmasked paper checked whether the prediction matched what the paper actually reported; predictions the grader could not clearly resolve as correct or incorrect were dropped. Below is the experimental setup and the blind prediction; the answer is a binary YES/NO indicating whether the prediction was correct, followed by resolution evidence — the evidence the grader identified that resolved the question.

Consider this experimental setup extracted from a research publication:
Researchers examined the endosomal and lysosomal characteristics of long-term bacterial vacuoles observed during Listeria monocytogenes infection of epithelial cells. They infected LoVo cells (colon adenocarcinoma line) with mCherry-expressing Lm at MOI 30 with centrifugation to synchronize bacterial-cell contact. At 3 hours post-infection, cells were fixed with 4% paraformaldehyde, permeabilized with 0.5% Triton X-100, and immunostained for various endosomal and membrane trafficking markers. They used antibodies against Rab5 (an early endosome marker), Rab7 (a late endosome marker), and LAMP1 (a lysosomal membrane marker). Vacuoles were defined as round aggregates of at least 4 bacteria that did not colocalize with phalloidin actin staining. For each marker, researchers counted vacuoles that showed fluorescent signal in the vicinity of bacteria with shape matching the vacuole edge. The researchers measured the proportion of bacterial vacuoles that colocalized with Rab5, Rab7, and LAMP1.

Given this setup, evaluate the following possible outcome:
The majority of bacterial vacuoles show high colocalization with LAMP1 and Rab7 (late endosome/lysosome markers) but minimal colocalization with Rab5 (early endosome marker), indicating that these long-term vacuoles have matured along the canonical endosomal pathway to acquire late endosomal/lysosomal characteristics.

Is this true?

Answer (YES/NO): YES